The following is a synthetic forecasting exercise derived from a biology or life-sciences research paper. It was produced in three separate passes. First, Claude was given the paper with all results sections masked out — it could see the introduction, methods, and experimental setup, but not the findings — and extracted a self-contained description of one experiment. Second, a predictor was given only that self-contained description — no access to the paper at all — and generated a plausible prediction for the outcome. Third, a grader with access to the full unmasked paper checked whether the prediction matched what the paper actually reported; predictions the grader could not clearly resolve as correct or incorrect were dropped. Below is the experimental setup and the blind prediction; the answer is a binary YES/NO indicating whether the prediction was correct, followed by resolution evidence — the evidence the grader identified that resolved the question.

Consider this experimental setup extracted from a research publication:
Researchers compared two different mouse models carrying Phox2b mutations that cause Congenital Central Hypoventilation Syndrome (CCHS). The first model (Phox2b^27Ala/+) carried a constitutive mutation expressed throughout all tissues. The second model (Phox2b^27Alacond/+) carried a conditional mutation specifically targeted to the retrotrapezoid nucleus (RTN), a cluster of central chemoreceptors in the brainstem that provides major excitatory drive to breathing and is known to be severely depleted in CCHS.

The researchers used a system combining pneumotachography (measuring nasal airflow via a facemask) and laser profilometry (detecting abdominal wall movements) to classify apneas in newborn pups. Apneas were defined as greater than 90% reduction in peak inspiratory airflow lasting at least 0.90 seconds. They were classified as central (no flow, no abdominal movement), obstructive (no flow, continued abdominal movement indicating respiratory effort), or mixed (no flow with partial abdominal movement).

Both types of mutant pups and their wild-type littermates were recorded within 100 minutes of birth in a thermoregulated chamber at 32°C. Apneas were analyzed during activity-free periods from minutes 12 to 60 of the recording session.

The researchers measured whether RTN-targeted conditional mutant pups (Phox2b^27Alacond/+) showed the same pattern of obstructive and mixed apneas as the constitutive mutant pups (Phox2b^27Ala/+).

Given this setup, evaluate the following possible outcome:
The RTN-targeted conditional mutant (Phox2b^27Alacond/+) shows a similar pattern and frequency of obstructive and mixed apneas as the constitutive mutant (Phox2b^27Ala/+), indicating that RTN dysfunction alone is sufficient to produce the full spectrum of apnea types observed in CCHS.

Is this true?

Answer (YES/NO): NO